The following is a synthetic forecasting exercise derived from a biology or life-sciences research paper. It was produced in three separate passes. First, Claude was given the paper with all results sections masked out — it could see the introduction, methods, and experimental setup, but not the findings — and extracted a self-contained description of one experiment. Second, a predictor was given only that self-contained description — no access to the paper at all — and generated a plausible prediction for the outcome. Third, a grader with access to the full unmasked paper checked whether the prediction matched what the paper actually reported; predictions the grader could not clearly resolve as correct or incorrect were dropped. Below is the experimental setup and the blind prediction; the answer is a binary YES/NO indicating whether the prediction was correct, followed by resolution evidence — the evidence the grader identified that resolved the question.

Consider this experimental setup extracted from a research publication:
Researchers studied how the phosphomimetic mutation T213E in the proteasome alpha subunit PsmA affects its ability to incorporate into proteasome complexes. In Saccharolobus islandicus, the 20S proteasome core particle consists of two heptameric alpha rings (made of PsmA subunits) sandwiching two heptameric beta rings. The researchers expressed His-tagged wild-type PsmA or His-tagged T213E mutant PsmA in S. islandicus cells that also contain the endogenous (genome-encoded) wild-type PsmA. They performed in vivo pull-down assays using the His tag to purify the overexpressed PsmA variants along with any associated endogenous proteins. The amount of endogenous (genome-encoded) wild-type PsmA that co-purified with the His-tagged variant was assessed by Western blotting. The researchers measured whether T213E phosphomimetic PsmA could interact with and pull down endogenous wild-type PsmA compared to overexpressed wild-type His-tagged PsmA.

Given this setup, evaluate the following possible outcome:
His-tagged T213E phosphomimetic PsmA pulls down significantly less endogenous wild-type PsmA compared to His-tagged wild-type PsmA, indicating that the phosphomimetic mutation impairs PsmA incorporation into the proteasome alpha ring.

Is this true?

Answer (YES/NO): YES